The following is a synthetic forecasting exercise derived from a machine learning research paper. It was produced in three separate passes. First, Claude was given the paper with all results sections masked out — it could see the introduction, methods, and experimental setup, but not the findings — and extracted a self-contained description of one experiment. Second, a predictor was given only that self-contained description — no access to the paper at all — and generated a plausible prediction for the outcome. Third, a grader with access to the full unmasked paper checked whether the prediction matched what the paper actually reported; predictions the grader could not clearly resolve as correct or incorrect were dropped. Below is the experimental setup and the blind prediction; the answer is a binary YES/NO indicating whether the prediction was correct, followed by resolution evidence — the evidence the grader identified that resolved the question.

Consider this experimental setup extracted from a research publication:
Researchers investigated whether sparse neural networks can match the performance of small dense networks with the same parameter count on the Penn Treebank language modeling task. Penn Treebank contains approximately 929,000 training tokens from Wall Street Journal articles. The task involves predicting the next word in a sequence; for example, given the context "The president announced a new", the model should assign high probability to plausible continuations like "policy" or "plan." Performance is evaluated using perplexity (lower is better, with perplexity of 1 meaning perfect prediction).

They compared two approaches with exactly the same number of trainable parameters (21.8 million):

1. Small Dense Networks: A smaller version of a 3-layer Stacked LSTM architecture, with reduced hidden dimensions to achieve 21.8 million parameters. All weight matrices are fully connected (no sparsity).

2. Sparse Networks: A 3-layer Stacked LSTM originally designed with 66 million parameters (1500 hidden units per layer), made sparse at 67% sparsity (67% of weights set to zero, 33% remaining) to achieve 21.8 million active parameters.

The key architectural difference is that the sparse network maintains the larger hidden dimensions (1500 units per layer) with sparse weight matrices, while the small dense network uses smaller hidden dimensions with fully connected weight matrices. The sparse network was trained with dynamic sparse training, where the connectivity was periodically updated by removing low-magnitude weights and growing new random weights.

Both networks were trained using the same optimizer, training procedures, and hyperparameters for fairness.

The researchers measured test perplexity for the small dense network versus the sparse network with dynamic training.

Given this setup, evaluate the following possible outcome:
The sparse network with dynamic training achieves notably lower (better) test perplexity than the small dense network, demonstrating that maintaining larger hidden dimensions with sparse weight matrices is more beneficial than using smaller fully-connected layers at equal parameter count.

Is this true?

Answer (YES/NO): YES